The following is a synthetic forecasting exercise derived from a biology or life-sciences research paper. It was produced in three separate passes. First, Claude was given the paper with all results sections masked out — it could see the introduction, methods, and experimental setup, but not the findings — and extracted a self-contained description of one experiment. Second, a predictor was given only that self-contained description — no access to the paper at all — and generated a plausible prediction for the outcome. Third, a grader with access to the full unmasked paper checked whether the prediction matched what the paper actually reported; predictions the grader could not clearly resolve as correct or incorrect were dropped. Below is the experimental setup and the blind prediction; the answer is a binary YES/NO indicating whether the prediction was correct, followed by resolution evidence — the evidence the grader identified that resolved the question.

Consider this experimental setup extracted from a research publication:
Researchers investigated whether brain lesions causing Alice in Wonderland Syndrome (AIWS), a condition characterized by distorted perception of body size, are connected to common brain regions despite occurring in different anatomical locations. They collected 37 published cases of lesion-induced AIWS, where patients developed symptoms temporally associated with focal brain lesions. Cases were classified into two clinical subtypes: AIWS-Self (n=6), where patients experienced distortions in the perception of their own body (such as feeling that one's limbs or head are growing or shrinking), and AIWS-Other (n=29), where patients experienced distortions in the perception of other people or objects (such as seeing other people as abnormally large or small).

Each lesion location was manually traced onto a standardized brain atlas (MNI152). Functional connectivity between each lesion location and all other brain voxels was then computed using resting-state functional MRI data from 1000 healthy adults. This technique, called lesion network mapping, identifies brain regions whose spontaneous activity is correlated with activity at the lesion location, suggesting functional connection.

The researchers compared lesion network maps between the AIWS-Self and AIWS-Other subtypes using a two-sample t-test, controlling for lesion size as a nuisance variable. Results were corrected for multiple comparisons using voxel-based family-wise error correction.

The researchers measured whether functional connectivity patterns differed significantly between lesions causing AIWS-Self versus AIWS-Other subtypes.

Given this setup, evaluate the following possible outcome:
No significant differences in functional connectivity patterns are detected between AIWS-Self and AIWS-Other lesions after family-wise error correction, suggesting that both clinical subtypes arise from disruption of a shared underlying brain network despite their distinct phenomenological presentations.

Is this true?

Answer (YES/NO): YES